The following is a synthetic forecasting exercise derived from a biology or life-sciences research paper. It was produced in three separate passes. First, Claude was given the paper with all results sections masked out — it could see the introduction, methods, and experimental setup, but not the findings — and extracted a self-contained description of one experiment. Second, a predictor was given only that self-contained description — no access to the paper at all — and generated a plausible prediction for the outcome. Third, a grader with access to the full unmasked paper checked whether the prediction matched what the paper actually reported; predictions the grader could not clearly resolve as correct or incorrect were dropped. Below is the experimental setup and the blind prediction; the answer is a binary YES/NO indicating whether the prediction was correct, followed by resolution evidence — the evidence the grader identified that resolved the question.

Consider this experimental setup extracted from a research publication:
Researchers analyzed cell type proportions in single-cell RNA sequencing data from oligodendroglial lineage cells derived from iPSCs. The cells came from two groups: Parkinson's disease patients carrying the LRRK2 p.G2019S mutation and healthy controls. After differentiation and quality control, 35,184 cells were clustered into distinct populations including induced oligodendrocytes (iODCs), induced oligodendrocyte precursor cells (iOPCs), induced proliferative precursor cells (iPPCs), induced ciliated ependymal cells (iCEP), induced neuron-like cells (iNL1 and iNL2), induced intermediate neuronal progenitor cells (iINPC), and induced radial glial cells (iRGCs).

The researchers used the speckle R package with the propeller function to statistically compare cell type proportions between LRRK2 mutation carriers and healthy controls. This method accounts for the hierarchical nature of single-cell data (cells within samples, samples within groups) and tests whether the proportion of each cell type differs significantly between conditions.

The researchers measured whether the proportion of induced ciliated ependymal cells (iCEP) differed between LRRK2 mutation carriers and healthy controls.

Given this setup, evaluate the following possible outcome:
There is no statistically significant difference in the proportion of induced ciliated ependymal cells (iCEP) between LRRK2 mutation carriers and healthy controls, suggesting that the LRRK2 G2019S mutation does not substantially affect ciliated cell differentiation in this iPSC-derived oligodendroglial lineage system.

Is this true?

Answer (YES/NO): NO